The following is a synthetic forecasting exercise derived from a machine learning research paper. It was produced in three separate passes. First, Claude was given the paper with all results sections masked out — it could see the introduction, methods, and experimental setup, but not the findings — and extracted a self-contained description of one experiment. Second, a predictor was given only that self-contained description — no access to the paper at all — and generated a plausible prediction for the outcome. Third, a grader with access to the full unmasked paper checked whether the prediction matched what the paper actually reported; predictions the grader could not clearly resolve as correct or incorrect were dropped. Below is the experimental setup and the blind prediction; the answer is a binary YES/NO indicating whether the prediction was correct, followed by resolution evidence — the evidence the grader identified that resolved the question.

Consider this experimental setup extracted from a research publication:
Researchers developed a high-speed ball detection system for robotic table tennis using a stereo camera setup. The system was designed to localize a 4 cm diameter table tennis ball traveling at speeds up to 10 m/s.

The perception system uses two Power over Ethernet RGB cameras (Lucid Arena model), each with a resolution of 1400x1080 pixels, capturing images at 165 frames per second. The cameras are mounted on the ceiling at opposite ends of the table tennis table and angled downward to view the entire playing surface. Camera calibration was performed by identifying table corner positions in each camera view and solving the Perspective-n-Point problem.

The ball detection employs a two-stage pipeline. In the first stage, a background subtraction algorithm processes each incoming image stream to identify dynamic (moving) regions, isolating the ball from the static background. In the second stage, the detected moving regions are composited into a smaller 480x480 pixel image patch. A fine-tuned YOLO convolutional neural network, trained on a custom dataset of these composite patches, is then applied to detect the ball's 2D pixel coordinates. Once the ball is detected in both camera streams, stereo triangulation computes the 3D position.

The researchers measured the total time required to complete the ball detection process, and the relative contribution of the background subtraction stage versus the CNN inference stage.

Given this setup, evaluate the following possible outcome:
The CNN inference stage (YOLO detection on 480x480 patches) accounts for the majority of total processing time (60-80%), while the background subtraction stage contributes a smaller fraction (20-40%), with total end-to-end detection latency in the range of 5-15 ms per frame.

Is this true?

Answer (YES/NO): NO